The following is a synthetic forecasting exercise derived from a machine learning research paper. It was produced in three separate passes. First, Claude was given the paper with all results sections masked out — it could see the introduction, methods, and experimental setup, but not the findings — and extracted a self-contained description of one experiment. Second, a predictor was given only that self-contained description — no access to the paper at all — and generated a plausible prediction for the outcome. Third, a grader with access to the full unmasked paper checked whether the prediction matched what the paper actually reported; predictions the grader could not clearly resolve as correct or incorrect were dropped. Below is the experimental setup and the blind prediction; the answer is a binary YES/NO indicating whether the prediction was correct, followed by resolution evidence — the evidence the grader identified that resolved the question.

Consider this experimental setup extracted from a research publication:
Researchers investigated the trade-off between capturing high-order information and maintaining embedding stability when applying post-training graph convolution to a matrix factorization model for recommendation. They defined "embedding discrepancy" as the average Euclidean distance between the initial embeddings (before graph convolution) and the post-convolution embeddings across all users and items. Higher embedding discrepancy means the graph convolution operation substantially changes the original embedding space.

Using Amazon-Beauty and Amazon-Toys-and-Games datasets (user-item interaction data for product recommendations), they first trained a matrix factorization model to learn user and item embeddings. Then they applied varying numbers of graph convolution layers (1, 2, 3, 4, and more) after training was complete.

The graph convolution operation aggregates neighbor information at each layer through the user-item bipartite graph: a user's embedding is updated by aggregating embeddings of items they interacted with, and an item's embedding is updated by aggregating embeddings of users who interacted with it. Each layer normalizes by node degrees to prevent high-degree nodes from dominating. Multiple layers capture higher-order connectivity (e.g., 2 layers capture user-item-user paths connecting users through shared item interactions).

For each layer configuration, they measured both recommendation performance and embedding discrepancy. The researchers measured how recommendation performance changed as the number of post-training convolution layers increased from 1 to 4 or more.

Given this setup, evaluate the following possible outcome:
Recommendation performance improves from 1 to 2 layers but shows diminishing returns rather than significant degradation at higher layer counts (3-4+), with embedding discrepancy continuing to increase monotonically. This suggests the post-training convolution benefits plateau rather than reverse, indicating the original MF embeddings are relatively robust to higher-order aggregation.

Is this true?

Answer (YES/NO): NO